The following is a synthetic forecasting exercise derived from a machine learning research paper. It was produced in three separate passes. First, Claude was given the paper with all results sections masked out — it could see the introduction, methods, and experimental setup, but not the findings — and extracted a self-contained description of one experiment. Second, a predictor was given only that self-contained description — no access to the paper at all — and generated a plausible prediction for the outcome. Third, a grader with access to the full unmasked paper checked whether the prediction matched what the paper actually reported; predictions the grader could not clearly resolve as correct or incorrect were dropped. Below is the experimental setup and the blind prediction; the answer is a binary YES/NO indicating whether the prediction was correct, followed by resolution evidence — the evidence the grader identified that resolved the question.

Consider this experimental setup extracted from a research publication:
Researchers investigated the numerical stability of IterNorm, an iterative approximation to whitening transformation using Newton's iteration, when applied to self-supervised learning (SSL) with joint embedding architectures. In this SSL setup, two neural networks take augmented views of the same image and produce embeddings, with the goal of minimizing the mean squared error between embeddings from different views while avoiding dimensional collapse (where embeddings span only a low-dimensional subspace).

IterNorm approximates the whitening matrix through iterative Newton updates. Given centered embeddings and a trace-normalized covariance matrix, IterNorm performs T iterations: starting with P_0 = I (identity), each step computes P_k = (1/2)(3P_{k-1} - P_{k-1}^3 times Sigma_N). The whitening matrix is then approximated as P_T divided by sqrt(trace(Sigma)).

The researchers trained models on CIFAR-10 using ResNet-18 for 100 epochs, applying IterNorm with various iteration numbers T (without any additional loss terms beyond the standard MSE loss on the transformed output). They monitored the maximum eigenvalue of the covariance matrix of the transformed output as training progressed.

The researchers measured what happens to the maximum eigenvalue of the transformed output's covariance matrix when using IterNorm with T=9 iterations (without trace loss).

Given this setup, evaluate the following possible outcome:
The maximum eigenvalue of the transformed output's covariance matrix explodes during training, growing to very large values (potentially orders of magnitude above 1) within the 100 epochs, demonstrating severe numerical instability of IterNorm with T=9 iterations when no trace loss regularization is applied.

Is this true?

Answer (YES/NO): YES